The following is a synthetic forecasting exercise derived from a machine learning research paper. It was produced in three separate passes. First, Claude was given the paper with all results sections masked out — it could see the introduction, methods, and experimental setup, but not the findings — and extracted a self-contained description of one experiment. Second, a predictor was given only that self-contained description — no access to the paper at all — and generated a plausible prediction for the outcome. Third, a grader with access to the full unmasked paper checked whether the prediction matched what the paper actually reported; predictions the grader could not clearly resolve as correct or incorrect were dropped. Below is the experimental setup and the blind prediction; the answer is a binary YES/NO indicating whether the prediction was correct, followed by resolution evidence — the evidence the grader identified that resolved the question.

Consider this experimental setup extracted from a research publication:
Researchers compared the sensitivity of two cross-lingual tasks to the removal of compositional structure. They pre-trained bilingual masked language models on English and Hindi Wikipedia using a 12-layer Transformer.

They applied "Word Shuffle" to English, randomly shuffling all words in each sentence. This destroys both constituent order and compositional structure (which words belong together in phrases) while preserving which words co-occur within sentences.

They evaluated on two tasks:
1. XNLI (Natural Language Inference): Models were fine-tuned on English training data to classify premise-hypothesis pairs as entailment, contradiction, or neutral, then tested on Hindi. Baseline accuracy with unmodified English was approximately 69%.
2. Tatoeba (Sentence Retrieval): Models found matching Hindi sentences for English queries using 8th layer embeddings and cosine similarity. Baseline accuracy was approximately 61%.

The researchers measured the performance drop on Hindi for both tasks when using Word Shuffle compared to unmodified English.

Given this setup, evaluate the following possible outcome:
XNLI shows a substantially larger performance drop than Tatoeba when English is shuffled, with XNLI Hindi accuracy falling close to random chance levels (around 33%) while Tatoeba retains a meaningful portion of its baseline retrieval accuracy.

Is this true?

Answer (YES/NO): NO